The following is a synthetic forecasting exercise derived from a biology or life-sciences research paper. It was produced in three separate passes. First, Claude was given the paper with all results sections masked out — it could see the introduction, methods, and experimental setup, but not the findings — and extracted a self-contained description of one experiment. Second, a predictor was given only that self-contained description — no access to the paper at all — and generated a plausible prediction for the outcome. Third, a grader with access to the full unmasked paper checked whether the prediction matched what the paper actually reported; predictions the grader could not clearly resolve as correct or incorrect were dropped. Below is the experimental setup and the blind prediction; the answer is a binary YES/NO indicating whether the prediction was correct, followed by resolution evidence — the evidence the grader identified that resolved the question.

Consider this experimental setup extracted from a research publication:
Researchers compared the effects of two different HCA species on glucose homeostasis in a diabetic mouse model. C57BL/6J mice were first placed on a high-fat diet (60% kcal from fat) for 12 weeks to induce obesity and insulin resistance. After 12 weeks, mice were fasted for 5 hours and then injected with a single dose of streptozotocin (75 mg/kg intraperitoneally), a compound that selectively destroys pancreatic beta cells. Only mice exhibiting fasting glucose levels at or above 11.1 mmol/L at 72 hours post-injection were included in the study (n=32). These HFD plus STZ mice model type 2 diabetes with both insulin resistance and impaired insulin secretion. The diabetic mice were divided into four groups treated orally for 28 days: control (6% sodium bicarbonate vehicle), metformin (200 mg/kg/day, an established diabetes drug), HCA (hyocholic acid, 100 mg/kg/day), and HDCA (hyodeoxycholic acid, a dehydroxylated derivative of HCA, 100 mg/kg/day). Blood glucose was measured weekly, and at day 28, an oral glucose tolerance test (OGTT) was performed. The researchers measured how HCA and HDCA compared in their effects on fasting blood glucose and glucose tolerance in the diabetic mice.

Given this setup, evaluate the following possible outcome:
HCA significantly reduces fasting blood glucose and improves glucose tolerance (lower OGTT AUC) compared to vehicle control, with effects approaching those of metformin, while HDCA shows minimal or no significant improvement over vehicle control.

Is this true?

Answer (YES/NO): NO